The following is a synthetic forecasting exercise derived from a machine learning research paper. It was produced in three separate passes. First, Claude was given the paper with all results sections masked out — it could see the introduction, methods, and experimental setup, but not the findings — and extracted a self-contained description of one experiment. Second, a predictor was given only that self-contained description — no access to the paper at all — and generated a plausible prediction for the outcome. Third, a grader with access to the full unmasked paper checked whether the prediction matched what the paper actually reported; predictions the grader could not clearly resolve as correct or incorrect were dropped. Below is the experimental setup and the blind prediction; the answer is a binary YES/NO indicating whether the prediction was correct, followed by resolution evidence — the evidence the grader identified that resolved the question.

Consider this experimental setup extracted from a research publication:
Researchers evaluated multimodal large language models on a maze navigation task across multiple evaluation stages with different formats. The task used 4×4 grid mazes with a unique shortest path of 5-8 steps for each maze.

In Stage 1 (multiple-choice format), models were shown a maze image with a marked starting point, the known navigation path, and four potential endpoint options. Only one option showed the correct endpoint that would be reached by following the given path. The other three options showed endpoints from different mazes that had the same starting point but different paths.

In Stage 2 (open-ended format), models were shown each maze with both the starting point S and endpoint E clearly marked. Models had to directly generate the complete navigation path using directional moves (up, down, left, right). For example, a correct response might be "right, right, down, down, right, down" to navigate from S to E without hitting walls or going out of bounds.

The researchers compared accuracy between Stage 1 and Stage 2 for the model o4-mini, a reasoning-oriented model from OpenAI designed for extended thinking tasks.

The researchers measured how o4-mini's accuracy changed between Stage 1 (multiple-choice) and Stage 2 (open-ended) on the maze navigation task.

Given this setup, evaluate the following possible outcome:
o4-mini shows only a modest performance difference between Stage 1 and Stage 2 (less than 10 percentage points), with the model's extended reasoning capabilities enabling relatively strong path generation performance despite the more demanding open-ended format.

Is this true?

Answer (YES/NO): NO